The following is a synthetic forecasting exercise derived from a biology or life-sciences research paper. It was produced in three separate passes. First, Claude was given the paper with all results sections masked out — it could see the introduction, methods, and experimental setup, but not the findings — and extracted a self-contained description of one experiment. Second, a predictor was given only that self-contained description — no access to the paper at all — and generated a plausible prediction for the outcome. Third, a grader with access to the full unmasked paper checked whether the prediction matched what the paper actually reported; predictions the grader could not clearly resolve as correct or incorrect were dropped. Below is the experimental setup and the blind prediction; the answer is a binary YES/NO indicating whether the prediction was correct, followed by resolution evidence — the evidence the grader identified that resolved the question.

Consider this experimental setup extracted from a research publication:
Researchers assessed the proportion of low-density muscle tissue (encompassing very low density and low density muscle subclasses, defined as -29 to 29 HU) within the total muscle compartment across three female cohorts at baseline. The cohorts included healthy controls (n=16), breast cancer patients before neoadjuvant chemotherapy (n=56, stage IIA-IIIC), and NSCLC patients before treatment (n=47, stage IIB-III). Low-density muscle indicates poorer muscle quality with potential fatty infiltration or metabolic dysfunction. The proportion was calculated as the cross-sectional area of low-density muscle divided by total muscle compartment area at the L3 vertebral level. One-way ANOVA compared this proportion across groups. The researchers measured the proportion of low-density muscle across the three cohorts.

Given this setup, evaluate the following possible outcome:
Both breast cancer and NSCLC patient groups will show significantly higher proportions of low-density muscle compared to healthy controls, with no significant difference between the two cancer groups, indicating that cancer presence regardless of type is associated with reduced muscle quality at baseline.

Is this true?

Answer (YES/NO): NO